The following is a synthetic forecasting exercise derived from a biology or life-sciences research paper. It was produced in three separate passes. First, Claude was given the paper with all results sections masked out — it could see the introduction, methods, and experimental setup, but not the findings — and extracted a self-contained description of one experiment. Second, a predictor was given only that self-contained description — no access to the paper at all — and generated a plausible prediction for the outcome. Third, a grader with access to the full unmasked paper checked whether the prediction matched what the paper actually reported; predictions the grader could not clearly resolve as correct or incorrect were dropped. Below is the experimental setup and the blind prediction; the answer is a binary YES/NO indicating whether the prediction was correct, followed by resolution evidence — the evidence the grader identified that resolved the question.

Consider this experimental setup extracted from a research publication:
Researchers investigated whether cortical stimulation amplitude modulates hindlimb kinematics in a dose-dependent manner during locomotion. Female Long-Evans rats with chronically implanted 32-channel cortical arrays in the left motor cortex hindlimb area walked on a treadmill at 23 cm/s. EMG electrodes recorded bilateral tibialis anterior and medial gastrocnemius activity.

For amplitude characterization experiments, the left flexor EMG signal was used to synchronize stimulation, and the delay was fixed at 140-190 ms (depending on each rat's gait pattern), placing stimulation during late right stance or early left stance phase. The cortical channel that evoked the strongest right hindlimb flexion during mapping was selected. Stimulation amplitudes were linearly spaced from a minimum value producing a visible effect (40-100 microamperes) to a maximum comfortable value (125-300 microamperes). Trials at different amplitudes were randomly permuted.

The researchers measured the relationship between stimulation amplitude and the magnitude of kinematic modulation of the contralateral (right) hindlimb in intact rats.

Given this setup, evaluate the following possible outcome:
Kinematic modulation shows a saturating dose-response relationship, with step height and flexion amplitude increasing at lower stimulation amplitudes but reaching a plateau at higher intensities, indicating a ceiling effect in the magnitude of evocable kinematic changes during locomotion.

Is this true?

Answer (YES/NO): NO